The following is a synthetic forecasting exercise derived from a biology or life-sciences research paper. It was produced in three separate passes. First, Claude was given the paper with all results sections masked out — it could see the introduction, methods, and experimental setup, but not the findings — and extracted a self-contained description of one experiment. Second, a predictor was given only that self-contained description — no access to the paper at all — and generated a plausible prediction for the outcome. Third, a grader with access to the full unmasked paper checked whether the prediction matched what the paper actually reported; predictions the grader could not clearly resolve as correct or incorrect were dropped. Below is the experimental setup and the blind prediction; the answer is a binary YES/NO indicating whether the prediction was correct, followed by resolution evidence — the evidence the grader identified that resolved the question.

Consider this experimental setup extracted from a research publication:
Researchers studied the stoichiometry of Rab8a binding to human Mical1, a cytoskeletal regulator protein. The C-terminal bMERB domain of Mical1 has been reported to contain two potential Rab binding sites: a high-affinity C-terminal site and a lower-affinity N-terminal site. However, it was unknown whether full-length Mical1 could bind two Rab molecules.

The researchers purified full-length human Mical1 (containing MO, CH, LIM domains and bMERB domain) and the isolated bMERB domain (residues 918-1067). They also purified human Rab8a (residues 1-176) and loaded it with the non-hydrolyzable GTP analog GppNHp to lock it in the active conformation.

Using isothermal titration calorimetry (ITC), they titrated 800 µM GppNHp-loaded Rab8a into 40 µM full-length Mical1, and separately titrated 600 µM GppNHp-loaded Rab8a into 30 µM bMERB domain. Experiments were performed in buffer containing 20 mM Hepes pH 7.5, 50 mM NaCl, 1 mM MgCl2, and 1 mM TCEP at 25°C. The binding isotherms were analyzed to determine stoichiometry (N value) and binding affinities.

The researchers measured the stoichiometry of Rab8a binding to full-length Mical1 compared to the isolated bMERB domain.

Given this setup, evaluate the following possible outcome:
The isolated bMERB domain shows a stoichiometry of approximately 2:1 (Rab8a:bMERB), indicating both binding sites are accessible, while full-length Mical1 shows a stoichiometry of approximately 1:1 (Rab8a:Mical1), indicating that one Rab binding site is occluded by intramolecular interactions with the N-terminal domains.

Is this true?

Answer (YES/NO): NO